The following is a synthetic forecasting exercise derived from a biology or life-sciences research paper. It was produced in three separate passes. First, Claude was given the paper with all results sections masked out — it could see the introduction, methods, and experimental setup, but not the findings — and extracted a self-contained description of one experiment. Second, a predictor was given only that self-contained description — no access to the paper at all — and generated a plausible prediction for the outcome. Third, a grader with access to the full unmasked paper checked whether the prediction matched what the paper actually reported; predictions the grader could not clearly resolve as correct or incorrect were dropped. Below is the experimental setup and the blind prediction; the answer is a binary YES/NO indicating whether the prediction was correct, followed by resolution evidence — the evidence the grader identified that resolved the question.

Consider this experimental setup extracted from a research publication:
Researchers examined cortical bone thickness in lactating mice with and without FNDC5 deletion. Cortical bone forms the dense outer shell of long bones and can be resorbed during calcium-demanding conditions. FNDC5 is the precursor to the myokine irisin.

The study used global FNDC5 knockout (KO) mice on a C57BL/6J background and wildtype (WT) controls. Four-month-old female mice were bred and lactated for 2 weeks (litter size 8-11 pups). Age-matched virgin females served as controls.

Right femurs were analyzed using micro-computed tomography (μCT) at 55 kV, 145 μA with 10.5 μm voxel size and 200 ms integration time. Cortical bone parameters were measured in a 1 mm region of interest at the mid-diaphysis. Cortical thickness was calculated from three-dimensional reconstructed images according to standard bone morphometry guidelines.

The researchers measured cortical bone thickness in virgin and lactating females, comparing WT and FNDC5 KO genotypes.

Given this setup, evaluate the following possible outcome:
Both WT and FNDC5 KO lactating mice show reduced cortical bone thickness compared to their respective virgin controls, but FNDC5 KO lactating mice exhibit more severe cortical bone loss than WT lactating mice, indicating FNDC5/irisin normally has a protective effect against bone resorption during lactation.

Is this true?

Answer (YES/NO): NO